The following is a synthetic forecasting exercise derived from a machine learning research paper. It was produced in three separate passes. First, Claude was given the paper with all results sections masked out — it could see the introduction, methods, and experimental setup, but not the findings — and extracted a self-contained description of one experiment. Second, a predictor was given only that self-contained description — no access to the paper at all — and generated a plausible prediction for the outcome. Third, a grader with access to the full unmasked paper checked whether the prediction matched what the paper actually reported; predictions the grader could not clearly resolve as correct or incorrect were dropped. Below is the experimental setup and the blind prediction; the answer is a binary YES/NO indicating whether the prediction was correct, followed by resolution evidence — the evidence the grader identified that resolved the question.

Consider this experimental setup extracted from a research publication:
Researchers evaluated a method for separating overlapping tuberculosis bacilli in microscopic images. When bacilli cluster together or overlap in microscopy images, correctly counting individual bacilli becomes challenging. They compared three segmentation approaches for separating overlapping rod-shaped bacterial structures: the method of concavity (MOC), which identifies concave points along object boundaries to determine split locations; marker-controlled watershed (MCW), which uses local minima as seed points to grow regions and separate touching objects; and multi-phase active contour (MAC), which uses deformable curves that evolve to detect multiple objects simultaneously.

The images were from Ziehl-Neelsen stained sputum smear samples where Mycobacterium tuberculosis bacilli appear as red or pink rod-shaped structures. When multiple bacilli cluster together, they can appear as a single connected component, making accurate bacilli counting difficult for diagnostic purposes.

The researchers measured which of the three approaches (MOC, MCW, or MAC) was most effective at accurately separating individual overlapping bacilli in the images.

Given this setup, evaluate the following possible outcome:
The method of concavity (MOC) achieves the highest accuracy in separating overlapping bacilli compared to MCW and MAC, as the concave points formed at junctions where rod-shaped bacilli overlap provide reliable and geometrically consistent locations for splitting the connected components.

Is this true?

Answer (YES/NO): YES